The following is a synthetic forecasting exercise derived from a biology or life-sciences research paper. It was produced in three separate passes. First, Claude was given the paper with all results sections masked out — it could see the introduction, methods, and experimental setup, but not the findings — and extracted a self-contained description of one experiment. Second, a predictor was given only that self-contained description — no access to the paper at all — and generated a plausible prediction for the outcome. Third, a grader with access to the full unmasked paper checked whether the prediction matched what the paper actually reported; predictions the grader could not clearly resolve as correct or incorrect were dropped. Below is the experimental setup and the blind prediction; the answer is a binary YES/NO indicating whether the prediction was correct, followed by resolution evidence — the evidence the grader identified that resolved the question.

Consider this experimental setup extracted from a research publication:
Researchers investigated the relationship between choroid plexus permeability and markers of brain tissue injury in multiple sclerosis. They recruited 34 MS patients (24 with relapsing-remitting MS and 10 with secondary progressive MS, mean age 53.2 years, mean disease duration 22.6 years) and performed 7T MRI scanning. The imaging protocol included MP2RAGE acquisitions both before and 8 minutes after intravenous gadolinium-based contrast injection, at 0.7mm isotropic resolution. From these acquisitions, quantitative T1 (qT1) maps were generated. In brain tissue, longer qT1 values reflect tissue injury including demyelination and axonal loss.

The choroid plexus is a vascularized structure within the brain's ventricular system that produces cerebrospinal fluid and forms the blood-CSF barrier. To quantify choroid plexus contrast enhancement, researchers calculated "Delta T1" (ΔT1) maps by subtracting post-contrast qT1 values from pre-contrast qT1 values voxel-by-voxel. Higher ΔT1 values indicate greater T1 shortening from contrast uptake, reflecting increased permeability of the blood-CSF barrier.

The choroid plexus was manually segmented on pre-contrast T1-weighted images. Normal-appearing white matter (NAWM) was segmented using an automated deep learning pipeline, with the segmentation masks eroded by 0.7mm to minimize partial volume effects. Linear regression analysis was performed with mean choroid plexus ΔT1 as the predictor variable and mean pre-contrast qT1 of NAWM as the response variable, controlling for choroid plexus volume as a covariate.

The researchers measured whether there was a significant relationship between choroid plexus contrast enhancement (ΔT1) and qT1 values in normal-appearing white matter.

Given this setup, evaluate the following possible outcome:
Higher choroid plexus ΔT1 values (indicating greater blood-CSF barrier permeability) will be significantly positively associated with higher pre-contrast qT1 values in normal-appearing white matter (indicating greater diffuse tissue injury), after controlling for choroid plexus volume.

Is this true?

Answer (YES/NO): YES